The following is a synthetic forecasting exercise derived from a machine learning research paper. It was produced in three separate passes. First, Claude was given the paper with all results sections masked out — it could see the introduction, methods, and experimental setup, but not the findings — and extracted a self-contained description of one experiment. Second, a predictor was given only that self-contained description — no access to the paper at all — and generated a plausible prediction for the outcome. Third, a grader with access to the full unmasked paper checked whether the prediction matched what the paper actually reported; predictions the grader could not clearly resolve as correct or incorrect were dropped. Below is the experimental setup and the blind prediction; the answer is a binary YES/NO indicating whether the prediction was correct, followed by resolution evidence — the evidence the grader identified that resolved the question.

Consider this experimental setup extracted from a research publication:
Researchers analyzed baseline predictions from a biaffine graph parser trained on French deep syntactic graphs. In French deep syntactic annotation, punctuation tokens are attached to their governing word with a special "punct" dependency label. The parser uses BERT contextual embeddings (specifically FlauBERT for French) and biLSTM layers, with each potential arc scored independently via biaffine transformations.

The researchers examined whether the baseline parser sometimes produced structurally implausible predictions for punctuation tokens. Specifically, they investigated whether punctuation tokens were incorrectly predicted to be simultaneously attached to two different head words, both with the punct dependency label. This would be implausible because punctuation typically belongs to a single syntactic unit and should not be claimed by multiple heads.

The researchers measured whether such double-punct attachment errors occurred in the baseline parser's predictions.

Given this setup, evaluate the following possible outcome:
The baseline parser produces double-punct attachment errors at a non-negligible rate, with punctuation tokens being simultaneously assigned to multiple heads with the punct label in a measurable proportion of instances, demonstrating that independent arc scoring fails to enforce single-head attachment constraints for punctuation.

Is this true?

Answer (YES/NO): YES